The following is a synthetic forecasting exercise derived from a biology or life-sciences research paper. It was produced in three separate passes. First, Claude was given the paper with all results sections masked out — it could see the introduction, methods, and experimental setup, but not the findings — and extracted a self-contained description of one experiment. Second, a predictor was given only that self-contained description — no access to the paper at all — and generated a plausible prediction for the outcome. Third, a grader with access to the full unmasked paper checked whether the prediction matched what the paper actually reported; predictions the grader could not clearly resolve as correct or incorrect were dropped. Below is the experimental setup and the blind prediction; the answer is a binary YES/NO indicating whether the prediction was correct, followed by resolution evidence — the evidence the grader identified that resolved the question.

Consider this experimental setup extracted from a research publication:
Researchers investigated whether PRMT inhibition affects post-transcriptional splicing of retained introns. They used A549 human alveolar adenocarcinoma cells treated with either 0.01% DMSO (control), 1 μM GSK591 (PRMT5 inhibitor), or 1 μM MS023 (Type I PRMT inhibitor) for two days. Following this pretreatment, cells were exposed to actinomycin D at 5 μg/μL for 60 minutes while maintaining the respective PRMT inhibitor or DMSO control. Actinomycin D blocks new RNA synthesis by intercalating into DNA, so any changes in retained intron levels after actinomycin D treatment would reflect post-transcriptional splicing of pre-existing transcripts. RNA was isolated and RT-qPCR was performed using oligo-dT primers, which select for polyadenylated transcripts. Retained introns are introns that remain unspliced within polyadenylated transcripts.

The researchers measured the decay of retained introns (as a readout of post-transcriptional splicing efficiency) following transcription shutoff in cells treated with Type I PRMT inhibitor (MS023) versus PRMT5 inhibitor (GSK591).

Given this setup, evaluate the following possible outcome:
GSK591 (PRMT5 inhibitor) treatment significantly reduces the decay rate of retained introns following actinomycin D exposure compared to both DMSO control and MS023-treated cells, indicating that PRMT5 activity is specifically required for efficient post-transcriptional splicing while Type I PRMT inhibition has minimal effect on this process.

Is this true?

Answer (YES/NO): NO